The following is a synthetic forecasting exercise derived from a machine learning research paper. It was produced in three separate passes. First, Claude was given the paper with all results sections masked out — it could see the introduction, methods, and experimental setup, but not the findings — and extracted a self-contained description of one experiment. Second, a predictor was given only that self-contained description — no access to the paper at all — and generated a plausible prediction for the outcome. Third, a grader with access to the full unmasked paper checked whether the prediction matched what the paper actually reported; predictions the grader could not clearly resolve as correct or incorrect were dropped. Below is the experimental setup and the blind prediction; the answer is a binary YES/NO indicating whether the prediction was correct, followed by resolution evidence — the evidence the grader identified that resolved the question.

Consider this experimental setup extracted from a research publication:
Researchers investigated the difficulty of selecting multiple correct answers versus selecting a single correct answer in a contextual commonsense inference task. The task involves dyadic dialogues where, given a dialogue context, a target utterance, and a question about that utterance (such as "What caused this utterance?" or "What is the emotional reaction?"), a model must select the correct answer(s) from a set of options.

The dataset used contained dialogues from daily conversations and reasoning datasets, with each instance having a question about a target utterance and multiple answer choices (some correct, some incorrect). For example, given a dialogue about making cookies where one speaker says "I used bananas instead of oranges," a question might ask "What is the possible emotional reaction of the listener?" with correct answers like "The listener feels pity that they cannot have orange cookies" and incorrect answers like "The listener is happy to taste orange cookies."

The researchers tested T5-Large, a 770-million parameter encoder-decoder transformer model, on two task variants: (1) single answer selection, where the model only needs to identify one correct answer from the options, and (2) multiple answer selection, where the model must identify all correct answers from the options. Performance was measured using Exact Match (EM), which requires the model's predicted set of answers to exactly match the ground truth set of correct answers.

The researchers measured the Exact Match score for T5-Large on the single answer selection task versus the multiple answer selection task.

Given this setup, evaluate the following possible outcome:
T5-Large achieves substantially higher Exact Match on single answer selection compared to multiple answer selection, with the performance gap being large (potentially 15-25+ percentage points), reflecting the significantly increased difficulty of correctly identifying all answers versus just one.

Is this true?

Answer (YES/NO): NO